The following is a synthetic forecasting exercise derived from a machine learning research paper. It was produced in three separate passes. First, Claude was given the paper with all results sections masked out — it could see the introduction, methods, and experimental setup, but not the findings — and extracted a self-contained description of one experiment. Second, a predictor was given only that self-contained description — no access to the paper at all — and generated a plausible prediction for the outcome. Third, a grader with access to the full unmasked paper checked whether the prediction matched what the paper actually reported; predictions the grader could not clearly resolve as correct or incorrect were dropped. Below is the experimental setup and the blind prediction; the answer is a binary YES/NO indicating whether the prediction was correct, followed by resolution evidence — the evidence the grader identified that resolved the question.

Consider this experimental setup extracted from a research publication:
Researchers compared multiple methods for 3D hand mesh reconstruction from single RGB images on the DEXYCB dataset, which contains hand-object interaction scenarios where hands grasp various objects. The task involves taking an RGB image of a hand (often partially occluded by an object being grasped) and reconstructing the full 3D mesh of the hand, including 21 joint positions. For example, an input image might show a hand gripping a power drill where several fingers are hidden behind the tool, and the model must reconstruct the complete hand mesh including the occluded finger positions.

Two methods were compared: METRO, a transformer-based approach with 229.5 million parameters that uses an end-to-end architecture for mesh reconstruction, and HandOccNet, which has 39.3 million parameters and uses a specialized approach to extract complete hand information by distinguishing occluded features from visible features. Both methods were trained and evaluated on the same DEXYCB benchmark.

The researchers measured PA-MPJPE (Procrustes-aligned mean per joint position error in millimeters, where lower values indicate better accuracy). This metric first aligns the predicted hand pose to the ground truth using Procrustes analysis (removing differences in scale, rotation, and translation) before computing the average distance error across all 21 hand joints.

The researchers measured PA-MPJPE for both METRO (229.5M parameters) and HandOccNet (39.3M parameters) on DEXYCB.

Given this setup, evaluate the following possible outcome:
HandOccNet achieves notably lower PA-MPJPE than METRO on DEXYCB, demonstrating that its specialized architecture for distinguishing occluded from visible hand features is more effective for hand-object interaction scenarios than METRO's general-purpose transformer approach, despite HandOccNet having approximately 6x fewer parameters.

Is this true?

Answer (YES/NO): YES